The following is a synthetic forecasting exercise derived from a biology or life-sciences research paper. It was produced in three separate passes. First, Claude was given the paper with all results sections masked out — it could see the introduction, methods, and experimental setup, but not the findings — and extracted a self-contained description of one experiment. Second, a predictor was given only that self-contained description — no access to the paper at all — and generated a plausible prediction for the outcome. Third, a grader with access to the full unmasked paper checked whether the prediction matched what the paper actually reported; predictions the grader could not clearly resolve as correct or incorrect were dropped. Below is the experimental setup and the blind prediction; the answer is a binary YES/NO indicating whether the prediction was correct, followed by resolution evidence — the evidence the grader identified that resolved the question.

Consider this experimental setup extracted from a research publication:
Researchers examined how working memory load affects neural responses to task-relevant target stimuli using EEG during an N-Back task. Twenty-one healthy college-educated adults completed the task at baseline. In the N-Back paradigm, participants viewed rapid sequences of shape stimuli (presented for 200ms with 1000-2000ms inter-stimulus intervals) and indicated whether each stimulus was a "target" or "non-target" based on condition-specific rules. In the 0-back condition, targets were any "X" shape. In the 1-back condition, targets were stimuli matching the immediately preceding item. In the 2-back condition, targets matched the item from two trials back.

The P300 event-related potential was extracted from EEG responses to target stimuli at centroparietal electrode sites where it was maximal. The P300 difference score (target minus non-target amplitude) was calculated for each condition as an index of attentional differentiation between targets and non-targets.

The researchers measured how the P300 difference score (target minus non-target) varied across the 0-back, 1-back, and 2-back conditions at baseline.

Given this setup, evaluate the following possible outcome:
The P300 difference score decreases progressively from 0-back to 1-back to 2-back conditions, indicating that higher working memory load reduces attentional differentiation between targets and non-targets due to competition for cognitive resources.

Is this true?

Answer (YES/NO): NO